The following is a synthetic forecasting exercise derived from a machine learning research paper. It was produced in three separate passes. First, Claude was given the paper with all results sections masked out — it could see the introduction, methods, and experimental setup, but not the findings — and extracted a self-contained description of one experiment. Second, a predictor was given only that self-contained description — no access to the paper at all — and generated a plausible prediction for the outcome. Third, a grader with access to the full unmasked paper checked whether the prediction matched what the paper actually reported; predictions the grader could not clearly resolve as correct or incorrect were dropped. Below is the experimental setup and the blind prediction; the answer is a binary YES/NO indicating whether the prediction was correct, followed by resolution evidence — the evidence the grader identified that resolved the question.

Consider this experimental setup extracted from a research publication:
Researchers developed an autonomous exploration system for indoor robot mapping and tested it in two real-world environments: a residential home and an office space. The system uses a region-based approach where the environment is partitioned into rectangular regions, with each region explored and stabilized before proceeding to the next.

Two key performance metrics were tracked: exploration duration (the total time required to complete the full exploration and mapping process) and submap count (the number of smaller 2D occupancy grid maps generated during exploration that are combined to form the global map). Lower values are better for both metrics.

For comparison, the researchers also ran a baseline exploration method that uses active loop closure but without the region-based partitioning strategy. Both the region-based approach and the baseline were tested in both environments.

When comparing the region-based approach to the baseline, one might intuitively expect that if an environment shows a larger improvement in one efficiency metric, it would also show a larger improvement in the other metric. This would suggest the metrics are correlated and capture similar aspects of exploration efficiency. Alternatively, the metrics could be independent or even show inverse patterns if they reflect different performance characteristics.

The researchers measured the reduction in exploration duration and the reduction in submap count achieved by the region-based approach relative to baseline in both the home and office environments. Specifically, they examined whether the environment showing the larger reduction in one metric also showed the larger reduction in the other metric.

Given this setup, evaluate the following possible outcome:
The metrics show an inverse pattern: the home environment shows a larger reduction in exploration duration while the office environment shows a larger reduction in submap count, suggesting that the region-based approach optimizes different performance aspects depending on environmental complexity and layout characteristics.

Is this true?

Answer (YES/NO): YES